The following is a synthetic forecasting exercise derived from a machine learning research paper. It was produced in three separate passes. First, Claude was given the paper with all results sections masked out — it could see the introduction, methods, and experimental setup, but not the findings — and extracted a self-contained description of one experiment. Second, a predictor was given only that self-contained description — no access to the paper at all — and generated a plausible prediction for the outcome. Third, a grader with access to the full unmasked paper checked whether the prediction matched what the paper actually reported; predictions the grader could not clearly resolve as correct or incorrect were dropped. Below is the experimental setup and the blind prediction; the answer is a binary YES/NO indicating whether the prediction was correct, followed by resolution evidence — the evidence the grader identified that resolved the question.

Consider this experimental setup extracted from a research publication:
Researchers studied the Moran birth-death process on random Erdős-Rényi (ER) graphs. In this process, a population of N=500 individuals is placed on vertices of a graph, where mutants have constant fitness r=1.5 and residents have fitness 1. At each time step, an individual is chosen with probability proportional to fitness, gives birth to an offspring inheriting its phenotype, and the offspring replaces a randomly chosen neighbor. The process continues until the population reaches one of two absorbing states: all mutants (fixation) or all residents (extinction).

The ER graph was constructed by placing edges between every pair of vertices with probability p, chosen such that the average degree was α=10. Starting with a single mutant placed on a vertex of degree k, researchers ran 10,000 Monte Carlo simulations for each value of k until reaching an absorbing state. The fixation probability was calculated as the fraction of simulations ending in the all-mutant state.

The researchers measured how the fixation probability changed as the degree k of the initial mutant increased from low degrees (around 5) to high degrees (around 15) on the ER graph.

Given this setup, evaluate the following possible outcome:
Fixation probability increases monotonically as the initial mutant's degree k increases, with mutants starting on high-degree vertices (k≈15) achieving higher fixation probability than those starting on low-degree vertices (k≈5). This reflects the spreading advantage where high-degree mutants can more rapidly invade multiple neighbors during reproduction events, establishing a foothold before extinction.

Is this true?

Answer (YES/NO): NO